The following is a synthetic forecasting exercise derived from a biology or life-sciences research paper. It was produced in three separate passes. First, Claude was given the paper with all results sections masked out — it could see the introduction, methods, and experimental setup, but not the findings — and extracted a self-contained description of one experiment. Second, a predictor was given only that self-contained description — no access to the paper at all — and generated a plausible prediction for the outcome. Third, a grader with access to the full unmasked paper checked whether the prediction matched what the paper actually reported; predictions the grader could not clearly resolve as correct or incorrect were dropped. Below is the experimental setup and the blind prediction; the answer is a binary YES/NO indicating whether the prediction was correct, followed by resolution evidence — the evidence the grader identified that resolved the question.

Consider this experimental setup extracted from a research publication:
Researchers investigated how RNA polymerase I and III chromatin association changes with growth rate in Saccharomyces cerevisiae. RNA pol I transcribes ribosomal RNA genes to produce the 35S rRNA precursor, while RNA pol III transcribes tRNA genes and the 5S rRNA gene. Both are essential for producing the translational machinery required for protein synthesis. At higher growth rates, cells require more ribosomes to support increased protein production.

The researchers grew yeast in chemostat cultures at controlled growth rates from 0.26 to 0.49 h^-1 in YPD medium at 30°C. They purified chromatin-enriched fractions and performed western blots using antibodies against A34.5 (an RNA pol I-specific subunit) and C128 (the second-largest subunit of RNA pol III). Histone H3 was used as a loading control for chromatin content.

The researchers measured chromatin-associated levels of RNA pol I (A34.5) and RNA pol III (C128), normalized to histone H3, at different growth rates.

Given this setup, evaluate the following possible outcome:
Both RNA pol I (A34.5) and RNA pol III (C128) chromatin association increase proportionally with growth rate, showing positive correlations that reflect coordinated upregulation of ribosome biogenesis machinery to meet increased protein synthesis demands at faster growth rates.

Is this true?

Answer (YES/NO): NO